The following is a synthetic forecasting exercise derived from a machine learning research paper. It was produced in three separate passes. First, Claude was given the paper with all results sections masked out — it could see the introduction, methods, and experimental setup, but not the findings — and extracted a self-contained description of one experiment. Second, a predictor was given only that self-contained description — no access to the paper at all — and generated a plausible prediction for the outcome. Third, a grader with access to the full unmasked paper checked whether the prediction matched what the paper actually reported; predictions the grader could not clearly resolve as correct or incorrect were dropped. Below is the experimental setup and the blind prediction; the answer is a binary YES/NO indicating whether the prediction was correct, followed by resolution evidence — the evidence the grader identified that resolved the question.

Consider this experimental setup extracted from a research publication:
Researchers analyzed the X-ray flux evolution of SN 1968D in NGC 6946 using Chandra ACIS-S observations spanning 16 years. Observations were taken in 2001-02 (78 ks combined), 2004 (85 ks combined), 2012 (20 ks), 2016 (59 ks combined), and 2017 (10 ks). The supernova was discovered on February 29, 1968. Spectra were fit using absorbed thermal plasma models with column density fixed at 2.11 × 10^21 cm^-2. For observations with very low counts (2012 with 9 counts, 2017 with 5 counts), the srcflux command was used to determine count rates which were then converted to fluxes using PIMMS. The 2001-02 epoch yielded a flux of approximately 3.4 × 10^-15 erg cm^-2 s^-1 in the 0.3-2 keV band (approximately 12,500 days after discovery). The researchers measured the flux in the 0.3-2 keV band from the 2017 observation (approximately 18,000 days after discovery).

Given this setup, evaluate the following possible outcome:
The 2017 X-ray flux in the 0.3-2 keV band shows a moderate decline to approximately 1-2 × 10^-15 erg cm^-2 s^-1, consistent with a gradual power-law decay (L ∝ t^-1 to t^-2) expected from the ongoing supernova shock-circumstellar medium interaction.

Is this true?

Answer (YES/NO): NO